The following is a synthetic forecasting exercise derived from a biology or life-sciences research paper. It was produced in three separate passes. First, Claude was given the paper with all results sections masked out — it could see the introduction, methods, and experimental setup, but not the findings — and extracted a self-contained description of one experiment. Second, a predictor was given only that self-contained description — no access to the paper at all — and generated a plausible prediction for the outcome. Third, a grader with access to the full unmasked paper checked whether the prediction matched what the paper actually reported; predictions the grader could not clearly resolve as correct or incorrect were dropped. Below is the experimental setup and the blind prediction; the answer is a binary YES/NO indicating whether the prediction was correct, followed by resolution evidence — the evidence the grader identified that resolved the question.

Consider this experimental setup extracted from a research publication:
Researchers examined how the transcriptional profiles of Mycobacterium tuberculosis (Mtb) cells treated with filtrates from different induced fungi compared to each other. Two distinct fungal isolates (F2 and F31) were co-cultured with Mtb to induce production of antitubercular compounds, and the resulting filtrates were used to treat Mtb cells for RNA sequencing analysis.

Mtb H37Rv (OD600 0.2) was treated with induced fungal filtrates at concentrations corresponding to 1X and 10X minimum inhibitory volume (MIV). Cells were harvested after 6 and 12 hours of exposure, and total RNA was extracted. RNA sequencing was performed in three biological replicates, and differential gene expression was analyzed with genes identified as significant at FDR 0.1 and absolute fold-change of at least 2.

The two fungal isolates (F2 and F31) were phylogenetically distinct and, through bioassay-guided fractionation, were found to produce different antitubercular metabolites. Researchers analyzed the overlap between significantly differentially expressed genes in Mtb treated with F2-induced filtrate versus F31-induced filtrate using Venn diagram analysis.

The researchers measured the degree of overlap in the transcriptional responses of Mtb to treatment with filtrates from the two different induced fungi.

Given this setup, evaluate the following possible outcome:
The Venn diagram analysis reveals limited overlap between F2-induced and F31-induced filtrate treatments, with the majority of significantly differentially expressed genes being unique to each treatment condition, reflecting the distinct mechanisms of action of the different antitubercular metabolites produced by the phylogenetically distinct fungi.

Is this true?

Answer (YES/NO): NO